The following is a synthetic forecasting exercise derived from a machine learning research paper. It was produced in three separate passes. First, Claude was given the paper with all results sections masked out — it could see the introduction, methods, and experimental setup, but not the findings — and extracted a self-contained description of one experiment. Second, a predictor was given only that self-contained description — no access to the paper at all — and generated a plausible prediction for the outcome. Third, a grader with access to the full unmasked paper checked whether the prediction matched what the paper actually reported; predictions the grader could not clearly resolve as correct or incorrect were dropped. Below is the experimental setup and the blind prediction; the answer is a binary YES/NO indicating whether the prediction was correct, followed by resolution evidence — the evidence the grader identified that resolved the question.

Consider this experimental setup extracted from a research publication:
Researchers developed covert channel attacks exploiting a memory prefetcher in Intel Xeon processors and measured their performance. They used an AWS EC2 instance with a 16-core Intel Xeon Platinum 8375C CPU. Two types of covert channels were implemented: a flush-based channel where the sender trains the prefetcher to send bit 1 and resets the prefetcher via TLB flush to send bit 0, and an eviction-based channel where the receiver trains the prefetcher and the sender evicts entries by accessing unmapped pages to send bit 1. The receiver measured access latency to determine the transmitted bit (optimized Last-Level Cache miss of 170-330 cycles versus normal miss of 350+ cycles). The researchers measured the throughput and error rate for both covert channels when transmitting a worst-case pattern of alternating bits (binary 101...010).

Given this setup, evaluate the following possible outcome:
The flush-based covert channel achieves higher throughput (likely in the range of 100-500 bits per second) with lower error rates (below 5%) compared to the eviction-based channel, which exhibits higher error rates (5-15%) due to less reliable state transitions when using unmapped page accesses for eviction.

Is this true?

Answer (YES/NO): NO